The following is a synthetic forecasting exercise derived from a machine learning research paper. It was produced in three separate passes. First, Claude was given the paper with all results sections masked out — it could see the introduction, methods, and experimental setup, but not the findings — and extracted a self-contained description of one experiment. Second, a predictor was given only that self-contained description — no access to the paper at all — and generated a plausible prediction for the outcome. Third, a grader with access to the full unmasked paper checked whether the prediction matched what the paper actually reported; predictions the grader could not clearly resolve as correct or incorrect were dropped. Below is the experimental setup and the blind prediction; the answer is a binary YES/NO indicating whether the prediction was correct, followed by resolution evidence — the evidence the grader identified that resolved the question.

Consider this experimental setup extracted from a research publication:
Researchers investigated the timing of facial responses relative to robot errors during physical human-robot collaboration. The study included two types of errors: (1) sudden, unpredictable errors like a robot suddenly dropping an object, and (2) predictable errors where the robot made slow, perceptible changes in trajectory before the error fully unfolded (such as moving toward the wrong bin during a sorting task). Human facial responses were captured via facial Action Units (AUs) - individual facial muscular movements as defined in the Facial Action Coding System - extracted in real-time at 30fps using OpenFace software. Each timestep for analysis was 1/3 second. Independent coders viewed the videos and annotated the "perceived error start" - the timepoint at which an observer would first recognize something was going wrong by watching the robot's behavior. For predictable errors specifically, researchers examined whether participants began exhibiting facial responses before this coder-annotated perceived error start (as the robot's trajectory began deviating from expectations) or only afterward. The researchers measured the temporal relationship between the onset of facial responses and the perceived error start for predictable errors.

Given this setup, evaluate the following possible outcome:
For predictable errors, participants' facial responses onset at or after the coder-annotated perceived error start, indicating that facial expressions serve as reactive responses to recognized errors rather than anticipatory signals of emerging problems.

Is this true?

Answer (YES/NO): NO